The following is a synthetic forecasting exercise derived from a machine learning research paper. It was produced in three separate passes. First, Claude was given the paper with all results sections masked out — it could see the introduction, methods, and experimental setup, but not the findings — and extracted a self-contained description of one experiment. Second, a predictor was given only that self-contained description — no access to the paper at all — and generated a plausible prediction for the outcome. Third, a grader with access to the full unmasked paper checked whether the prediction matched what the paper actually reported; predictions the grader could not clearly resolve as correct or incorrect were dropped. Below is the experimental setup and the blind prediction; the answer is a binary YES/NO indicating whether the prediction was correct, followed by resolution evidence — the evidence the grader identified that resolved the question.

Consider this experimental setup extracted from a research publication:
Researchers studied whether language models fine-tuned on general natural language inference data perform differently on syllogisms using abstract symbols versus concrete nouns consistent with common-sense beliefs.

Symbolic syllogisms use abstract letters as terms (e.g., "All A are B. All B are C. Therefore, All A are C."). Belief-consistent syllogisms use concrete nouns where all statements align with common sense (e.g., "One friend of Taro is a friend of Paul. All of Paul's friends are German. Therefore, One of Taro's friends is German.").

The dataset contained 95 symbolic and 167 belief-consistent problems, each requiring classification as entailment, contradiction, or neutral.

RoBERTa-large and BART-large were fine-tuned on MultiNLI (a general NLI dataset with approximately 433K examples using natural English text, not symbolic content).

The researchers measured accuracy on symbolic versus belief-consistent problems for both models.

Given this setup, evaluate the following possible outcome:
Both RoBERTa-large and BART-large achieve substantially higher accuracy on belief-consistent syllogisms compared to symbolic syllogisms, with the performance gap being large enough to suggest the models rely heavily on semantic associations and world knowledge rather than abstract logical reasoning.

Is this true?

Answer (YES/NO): YES